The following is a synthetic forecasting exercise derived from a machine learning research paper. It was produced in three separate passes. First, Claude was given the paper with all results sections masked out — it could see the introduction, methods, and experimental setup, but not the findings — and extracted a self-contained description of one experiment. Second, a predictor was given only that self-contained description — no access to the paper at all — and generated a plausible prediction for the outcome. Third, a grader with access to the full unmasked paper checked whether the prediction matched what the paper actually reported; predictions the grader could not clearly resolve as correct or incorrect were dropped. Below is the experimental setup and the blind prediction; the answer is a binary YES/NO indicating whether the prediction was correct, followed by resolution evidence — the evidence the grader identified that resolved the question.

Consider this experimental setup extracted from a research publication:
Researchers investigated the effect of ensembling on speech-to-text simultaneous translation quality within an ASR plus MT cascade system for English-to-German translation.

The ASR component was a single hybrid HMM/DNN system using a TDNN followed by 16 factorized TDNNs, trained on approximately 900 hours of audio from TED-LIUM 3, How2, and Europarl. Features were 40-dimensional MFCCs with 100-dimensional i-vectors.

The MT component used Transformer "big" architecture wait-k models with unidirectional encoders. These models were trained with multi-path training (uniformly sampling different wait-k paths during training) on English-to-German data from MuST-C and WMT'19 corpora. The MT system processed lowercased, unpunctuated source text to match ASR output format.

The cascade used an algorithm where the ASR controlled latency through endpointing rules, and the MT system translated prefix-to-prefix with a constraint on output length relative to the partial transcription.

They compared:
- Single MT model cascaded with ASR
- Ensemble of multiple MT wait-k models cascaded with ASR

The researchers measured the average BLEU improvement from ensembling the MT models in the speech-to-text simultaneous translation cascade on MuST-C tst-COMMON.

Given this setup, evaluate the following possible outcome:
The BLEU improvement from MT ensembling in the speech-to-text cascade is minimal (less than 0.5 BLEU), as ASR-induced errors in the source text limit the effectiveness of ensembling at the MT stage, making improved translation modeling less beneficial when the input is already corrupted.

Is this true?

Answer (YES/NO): NO